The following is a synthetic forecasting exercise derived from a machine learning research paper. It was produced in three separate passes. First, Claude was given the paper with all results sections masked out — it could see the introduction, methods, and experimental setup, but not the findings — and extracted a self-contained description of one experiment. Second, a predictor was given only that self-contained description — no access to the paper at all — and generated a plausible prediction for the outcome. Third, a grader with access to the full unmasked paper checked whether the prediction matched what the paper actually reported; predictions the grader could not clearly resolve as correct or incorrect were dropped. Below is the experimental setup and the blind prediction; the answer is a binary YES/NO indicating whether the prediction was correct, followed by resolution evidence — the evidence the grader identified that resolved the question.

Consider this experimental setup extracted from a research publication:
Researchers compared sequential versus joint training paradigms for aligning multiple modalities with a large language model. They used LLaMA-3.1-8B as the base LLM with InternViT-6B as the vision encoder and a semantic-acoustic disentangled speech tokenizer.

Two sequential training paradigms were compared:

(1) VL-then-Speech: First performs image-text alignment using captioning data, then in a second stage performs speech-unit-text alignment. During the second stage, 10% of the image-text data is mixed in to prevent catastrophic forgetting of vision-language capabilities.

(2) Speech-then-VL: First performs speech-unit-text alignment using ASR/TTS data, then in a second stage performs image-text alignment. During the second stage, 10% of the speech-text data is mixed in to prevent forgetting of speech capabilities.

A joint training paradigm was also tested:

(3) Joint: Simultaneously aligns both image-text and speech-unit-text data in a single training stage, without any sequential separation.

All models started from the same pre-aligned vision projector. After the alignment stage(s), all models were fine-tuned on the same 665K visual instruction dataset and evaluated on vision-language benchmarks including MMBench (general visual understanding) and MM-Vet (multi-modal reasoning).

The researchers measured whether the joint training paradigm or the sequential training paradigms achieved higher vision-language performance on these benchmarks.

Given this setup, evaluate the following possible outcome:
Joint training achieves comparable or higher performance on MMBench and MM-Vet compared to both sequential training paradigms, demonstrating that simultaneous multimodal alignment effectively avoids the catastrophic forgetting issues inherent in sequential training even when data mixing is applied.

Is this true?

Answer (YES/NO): YES